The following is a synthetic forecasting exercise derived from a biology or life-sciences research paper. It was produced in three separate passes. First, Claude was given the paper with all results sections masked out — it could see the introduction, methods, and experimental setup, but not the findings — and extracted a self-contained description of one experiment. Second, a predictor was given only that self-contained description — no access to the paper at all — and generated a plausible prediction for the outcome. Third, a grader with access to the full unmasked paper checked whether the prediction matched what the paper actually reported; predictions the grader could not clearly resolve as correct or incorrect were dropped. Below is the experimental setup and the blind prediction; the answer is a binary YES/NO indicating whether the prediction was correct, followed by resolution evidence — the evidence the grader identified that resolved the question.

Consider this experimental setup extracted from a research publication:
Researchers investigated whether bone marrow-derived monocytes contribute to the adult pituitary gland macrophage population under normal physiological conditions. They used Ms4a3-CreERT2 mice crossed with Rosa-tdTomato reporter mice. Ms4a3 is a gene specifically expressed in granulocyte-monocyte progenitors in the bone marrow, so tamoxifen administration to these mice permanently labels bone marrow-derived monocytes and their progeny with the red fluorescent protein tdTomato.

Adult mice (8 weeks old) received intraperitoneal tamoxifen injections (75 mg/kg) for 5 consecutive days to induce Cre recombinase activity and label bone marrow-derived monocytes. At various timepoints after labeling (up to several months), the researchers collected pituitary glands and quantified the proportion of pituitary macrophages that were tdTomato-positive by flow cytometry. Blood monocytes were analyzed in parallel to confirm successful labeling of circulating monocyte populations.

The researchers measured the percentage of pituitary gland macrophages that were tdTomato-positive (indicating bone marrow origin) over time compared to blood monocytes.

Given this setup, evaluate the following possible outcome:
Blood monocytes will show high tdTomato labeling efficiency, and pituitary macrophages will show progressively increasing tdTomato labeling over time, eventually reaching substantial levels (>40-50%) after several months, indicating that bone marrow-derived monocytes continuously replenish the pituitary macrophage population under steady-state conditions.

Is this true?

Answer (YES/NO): NO